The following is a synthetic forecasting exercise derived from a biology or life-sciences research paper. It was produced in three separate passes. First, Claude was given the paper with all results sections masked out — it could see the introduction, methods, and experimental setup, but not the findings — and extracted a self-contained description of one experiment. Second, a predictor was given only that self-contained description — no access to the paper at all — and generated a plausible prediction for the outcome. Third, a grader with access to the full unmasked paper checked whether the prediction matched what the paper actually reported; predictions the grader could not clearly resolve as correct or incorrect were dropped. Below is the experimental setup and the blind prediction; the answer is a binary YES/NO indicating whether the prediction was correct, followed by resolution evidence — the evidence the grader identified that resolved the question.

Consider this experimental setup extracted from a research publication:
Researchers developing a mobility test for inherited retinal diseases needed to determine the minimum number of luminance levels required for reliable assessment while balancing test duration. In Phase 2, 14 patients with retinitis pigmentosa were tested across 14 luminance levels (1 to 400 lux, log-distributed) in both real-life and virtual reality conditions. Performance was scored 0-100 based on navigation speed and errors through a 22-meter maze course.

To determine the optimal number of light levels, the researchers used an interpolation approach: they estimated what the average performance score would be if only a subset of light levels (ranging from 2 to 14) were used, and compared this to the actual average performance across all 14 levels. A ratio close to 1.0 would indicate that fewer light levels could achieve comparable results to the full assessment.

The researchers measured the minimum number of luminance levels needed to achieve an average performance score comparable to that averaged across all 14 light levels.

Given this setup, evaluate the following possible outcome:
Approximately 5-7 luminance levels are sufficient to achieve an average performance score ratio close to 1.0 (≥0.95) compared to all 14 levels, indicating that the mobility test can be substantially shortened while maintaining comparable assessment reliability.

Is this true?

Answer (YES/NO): YES